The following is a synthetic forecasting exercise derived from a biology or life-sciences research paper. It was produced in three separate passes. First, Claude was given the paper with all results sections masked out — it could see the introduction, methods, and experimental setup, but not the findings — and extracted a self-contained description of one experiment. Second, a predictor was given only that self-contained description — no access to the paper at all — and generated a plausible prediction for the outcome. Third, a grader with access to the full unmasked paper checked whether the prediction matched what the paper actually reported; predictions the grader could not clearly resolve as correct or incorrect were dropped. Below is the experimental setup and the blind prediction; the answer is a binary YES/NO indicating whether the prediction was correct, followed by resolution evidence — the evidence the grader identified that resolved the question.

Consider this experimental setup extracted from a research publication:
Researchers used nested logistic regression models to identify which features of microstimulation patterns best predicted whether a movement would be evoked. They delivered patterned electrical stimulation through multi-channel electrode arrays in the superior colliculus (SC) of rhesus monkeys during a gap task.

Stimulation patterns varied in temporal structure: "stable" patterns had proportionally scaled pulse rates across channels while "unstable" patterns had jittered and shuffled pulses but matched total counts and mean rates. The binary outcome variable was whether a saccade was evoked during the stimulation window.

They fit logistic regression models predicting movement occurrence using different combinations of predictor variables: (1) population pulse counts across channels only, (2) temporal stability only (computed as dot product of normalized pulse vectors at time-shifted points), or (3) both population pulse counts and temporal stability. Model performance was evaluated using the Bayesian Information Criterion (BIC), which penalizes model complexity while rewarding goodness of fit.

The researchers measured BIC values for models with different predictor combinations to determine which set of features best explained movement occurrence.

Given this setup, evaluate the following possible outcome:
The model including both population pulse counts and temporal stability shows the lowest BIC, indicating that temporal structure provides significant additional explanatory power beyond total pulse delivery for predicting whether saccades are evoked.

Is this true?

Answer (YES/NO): NO